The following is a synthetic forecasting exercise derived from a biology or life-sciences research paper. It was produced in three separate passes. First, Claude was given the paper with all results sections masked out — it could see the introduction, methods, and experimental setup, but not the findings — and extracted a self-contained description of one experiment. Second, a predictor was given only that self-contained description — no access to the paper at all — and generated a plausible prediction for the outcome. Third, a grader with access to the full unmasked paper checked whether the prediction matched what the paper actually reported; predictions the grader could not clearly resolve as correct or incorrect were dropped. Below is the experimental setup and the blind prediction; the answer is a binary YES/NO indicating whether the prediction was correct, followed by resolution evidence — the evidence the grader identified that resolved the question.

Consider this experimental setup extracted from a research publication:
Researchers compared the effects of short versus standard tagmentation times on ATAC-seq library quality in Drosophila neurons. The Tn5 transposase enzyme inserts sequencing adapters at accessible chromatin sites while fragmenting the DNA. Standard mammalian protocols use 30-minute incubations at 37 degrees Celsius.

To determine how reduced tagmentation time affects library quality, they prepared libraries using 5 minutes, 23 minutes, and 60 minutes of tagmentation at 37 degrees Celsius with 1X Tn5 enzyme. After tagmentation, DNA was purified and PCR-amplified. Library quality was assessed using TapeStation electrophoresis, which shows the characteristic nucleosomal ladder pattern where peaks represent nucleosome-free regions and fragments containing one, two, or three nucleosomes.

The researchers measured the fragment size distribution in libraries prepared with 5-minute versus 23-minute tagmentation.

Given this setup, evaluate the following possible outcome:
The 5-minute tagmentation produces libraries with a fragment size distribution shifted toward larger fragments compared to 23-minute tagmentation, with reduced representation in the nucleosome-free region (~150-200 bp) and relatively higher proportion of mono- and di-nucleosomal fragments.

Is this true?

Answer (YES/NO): NO